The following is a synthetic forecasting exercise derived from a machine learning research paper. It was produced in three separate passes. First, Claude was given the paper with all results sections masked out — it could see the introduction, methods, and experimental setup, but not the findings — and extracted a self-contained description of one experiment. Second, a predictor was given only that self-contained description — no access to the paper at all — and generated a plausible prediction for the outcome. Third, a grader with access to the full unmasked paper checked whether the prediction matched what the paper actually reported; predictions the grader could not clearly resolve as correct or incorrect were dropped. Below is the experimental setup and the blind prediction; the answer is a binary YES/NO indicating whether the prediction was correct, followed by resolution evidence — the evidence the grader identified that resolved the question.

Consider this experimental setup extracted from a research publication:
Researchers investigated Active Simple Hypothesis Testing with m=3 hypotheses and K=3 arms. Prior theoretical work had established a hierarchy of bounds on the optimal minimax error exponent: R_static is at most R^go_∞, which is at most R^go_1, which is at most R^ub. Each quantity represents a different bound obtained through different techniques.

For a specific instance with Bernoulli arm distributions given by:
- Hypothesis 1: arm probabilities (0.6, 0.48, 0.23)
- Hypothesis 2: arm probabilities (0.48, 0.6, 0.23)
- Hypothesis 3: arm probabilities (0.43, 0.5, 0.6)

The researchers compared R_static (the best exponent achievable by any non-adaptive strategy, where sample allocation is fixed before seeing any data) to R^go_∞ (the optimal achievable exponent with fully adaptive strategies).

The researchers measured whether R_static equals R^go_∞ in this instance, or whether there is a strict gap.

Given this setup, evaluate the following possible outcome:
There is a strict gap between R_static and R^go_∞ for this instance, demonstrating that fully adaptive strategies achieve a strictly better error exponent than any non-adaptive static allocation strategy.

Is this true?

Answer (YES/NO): YES